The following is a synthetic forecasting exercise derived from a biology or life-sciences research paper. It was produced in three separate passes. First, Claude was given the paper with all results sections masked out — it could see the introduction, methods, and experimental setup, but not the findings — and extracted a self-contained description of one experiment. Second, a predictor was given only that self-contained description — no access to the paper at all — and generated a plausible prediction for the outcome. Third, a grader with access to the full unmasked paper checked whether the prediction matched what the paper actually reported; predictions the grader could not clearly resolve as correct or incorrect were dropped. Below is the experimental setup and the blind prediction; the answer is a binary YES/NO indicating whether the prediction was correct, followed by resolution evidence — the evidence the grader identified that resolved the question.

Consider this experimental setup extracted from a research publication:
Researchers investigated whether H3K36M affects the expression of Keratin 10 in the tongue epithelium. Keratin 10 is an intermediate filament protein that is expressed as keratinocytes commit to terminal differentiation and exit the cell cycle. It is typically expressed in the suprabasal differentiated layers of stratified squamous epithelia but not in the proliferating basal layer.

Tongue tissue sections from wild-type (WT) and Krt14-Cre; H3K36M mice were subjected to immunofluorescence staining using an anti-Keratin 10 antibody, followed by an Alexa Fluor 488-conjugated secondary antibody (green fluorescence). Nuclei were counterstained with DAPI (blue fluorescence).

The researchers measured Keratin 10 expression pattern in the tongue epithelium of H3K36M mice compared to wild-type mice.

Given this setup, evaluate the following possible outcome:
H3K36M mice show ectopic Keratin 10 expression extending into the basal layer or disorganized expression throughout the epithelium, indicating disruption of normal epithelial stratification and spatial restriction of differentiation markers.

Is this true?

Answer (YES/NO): NO